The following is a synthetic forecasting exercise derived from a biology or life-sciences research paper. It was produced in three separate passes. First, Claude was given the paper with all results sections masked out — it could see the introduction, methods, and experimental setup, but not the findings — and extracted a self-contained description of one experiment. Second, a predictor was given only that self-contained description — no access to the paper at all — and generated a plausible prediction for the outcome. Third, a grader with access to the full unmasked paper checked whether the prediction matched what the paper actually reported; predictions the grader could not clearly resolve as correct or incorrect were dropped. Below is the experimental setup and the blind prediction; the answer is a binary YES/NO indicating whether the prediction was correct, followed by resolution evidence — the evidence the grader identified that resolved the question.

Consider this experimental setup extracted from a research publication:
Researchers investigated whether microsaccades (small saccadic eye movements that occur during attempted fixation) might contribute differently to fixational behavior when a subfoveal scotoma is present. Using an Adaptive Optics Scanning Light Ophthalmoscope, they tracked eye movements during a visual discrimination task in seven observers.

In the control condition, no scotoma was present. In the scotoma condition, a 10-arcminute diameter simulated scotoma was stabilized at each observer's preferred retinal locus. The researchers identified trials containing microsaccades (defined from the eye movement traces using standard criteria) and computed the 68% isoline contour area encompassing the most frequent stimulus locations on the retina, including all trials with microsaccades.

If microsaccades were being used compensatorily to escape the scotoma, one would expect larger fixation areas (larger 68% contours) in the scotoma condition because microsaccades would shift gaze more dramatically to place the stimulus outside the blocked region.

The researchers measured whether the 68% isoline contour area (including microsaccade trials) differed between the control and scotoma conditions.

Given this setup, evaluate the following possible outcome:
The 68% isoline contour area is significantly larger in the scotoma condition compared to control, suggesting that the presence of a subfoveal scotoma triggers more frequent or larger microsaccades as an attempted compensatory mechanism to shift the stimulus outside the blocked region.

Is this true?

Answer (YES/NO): NO